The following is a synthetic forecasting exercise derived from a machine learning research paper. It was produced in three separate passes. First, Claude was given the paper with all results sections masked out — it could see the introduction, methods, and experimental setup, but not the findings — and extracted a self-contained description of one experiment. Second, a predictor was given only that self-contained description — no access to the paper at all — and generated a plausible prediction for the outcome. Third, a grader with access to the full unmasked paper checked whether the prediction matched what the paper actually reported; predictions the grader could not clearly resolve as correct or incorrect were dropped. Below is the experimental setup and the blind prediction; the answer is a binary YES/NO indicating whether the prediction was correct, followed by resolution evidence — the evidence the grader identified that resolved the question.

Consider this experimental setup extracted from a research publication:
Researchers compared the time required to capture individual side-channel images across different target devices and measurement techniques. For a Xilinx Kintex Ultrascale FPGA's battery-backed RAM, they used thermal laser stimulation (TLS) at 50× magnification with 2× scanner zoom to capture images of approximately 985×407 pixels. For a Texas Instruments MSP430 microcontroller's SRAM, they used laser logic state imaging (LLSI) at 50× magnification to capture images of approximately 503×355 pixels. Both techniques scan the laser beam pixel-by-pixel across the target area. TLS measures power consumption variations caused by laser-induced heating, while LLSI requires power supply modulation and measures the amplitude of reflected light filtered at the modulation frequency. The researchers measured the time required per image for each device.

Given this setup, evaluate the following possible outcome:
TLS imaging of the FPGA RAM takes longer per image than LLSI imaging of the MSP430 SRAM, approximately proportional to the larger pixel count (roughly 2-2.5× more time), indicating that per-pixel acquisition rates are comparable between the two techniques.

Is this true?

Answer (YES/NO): NO